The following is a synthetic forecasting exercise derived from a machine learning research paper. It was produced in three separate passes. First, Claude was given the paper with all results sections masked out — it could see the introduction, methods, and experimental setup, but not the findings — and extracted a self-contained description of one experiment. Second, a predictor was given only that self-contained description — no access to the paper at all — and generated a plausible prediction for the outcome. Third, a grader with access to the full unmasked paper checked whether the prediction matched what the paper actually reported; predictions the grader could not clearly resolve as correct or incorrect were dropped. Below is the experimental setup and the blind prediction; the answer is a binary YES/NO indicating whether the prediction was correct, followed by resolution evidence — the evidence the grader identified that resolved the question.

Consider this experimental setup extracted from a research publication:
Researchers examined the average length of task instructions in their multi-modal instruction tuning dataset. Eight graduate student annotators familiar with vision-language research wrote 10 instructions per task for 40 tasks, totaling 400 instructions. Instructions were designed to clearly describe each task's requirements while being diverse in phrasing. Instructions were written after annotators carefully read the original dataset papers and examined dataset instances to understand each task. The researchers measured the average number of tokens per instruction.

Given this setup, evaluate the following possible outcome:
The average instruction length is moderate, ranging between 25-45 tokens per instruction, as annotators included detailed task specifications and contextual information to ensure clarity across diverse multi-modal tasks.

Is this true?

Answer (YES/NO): NO